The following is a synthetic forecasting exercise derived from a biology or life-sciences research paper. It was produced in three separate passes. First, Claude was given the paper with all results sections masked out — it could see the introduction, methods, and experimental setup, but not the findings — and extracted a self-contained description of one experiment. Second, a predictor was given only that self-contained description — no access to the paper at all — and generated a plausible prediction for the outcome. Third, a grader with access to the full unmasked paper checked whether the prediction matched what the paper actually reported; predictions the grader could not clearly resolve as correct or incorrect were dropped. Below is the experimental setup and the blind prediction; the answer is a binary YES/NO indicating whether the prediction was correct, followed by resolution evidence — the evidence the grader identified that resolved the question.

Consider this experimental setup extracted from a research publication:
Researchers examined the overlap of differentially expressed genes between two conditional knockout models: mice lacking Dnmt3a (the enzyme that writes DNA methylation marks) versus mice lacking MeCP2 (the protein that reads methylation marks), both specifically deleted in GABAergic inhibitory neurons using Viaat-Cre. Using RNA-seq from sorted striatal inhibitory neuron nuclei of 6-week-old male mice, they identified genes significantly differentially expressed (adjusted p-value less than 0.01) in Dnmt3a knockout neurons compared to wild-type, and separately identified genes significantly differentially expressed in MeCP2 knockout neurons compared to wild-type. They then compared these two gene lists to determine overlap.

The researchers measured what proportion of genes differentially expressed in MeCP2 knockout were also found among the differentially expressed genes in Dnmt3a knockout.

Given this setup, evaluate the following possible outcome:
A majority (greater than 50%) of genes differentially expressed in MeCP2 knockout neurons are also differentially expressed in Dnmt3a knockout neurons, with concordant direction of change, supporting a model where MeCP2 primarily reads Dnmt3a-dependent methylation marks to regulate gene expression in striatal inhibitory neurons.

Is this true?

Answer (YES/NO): NO